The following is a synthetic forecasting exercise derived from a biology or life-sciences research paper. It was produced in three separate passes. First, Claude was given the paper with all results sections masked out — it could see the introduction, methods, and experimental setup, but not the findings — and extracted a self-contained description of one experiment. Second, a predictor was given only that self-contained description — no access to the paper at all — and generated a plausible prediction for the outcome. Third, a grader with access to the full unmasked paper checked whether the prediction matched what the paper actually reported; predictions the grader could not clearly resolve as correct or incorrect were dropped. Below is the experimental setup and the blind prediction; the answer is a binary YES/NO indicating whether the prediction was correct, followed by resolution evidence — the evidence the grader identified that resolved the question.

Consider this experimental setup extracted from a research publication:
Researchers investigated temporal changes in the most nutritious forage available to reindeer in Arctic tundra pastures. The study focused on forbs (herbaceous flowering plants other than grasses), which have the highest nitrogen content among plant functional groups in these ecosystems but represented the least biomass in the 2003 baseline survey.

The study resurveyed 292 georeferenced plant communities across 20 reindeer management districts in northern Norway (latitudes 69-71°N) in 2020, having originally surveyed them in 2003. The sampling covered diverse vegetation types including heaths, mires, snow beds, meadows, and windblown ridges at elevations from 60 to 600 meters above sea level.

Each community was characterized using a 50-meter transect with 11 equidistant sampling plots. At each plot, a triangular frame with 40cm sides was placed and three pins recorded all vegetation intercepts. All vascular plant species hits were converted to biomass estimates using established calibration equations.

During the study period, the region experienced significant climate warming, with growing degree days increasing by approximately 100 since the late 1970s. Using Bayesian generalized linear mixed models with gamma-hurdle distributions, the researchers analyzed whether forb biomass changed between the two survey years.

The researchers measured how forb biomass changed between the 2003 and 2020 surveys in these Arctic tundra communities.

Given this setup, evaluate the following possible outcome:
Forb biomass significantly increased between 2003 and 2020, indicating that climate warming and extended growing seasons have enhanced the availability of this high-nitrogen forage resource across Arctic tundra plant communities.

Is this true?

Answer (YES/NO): NO